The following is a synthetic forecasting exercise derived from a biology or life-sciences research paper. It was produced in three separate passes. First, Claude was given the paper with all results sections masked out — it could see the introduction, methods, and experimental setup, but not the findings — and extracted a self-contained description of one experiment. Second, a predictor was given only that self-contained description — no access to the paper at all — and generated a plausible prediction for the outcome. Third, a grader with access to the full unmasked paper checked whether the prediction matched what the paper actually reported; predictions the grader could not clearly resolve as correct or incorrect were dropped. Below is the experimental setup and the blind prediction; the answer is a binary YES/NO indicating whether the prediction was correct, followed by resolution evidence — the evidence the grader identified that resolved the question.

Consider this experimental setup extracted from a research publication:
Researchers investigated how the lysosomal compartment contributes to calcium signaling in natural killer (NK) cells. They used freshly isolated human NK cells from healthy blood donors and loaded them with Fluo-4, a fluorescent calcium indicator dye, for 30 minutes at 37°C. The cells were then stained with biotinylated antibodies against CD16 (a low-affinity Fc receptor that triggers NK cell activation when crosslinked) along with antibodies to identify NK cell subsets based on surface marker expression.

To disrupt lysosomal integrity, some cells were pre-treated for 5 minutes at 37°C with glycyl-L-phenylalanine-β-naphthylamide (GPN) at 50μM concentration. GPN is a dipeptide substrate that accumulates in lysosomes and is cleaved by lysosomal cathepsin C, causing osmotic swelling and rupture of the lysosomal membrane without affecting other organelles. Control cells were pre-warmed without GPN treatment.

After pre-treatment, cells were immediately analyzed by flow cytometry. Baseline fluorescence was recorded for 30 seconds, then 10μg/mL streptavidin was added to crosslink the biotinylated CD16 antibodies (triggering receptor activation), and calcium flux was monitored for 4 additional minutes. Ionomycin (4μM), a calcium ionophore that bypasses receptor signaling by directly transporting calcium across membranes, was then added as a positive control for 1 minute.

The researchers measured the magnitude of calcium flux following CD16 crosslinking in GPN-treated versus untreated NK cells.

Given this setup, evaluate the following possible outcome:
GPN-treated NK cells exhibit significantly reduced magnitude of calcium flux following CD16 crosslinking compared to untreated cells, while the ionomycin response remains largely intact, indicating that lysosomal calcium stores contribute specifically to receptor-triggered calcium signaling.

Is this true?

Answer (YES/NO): YES